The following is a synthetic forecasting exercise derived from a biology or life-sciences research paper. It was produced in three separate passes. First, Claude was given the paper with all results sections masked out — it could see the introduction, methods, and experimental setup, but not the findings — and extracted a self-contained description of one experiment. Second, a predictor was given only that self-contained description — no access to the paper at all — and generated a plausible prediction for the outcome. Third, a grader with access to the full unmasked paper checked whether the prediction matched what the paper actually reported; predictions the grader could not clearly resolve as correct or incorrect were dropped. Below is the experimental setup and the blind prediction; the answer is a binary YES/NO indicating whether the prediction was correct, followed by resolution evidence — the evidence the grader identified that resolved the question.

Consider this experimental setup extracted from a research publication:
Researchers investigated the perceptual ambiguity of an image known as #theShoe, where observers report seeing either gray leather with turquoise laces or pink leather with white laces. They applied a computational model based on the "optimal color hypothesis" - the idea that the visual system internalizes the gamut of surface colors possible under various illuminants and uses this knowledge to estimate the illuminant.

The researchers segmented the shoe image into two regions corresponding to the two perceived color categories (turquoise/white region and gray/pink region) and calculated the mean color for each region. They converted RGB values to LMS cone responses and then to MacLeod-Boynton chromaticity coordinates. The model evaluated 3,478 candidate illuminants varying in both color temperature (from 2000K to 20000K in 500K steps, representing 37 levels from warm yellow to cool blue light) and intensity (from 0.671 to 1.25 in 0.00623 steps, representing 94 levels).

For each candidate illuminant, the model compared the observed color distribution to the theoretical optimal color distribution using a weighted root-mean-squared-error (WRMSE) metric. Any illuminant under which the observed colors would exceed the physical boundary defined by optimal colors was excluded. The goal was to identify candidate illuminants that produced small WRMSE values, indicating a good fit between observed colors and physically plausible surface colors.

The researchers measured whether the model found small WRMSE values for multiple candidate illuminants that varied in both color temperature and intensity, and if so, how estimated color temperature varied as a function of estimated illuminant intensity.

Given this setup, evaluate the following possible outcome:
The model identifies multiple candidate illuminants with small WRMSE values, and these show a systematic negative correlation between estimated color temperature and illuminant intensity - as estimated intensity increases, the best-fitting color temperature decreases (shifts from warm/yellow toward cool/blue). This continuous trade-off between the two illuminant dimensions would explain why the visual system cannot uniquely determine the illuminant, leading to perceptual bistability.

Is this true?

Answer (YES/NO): YES